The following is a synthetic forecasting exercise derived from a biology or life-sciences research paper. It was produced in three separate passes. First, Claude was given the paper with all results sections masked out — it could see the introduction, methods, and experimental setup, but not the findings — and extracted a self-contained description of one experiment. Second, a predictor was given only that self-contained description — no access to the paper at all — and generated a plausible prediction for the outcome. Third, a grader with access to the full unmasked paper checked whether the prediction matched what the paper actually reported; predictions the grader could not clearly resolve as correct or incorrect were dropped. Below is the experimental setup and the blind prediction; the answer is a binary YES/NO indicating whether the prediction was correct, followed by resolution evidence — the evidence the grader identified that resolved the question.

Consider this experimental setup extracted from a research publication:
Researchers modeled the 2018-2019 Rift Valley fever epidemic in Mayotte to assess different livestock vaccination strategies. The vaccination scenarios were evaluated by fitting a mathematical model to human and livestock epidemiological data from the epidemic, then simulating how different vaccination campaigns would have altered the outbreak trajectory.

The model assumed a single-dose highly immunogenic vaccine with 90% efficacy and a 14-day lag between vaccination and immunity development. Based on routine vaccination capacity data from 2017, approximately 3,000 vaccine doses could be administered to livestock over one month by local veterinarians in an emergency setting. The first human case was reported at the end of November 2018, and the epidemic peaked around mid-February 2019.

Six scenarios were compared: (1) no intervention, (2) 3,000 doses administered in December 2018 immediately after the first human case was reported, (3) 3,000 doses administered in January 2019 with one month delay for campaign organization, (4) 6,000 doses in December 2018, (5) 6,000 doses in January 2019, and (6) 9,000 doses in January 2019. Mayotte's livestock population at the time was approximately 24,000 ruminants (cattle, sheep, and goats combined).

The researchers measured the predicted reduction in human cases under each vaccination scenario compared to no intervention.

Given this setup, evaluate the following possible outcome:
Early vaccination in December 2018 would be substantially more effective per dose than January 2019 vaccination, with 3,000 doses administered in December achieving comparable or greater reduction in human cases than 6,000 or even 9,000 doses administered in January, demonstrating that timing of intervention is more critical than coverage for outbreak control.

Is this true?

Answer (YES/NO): NO